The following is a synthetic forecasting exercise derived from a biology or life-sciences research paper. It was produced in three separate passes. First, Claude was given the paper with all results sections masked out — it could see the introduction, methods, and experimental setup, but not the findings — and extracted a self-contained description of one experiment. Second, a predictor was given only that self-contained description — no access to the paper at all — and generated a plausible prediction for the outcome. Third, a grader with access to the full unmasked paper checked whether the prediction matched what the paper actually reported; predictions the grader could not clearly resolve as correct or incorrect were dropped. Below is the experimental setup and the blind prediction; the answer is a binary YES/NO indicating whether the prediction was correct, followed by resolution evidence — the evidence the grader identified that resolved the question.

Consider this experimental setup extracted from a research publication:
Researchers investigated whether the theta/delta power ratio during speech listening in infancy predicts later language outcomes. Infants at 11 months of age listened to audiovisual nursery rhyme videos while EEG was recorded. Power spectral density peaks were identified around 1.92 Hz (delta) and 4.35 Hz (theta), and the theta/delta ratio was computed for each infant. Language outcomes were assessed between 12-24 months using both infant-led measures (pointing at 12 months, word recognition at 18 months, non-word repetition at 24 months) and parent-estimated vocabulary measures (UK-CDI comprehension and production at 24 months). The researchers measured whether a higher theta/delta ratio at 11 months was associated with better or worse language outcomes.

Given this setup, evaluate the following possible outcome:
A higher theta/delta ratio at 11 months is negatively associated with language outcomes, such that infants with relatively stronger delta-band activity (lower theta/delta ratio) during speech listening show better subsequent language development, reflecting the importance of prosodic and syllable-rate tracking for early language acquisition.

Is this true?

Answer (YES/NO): YES